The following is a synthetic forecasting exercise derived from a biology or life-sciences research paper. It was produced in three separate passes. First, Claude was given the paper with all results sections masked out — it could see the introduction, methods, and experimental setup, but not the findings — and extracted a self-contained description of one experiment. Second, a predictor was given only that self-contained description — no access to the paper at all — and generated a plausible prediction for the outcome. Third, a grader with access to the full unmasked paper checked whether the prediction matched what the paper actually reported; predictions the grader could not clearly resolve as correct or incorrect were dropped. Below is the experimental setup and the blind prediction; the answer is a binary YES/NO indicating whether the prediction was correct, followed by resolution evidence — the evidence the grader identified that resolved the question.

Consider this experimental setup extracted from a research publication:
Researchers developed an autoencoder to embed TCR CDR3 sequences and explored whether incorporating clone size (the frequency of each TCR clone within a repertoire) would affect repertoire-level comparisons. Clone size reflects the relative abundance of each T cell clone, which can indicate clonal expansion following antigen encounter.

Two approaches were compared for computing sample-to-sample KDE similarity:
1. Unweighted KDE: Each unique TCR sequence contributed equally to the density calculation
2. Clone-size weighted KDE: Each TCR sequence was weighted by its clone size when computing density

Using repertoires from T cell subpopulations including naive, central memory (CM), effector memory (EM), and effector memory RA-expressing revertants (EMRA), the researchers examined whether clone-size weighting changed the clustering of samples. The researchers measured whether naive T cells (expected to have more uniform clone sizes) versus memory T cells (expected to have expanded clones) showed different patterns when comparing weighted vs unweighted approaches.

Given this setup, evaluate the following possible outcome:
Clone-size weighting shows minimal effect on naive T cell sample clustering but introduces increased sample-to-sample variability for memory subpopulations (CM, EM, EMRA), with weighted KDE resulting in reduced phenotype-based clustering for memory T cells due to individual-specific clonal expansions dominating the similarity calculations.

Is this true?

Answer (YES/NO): NO